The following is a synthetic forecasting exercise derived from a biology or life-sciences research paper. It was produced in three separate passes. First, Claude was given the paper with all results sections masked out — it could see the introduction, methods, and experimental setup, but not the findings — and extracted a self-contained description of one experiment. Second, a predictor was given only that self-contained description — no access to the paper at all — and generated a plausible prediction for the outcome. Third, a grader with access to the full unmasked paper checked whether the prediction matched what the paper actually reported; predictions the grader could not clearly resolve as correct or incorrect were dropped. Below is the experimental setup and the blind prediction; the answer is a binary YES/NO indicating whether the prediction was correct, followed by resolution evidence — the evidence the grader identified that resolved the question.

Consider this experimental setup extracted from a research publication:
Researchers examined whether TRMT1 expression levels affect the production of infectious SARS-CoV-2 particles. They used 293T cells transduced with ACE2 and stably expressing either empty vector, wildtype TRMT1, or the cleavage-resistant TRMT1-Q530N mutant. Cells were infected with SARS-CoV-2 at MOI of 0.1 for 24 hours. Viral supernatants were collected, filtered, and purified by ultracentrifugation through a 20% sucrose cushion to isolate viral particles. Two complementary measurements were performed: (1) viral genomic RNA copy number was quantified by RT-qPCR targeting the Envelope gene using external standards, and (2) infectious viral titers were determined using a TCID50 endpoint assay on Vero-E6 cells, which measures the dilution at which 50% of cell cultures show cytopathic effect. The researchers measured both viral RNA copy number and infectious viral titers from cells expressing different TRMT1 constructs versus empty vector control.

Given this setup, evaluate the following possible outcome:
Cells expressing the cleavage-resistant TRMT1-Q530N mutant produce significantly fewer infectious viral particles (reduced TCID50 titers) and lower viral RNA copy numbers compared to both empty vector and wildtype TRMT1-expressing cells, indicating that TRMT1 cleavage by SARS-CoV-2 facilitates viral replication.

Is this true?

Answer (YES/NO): NO